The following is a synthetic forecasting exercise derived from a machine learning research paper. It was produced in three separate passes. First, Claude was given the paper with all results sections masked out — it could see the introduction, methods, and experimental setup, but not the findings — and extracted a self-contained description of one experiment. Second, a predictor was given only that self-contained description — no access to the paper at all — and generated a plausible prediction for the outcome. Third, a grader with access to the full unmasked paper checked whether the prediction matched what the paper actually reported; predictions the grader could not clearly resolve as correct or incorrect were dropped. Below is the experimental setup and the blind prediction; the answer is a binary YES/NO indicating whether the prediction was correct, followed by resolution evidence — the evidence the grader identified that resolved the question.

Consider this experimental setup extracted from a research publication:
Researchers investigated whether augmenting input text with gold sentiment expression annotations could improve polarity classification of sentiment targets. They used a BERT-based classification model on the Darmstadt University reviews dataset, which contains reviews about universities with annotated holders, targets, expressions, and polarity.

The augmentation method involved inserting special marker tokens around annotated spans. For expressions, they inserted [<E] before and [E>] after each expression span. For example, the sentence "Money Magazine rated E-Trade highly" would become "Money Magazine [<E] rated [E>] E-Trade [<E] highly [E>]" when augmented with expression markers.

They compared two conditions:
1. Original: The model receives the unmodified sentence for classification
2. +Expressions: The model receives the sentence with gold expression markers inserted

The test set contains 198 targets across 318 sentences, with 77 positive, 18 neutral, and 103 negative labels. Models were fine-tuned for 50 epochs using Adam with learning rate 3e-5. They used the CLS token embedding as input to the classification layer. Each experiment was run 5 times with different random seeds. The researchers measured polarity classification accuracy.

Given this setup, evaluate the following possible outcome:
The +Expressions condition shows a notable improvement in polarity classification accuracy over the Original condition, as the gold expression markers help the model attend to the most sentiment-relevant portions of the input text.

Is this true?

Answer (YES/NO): YES